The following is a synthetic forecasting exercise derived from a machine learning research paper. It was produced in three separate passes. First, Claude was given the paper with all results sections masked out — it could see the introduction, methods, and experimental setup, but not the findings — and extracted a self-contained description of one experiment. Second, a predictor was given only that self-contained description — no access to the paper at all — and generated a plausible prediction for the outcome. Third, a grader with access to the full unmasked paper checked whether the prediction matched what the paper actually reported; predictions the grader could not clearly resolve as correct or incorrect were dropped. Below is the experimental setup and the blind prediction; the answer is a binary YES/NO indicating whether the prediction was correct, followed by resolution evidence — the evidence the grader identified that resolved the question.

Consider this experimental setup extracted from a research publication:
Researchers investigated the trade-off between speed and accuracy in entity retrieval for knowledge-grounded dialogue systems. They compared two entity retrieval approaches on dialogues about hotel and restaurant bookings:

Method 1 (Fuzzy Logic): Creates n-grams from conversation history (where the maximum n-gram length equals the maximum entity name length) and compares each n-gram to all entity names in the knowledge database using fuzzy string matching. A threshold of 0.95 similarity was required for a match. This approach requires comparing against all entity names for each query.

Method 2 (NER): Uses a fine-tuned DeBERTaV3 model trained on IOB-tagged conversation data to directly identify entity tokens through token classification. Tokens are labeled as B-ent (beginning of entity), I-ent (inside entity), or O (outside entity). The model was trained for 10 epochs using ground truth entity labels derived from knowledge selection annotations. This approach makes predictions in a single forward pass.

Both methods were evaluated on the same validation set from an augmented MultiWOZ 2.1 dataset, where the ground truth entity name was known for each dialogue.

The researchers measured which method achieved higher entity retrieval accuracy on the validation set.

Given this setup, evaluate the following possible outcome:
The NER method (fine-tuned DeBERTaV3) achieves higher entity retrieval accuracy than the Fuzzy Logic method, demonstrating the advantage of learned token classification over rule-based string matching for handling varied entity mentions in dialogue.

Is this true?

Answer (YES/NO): NO